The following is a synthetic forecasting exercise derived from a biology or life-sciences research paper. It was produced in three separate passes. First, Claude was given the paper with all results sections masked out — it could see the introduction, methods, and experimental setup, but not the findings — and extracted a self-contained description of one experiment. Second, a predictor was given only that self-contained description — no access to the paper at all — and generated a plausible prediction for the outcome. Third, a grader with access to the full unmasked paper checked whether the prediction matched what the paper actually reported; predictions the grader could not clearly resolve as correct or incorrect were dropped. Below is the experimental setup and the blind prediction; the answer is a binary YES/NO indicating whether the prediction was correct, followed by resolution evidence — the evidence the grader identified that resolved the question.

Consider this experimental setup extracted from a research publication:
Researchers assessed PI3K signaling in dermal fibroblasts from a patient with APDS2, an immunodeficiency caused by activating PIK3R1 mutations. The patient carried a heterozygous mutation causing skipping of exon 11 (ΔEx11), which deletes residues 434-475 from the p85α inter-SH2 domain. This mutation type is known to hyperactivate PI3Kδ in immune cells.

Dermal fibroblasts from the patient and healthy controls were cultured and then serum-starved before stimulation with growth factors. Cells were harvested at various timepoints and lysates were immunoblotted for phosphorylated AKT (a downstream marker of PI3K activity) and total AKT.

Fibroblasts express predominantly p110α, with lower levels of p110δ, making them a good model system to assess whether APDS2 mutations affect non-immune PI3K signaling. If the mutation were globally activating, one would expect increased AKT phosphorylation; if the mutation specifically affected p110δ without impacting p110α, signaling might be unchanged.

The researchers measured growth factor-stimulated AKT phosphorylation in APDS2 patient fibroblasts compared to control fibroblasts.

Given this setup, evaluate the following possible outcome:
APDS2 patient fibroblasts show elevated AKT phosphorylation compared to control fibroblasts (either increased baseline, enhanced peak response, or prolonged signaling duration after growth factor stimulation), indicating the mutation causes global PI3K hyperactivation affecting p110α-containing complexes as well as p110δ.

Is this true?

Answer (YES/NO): NO